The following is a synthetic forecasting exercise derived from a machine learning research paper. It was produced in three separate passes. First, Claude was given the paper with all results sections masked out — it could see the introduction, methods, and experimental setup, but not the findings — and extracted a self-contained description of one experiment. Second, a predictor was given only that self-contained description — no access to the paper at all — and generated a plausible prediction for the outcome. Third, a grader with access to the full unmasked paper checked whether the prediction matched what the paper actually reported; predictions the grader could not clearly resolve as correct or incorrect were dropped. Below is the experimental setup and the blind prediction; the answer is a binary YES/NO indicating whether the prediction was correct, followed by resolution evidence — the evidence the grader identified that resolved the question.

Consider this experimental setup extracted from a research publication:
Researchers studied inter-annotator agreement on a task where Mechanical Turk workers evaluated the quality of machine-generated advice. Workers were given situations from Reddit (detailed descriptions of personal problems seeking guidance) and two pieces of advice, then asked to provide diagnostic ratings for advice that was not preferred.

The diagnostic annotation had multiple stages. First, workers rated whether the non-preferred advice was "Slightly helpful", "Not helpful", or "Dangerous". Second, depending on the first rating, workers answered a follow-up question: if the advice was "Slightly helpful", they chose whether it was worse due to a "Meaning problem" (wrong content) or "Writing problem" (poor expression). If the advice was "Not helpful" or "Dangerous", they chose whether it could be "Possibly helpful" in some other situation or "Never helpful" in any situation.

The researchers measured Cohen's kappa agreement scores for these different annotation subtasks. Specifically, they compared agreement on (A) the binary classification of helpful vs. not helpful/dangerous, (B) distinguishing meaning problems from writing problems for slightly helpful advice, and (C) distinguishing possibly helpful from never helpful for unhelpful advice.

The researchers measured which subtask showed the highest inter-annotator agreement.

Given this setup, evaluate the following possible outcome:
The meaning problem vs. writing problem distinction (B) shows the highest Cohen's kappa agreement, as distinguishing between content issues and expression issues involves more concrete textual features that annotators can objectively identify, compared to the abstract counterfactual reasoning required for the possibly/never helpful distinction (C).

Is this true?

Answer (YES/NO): NO